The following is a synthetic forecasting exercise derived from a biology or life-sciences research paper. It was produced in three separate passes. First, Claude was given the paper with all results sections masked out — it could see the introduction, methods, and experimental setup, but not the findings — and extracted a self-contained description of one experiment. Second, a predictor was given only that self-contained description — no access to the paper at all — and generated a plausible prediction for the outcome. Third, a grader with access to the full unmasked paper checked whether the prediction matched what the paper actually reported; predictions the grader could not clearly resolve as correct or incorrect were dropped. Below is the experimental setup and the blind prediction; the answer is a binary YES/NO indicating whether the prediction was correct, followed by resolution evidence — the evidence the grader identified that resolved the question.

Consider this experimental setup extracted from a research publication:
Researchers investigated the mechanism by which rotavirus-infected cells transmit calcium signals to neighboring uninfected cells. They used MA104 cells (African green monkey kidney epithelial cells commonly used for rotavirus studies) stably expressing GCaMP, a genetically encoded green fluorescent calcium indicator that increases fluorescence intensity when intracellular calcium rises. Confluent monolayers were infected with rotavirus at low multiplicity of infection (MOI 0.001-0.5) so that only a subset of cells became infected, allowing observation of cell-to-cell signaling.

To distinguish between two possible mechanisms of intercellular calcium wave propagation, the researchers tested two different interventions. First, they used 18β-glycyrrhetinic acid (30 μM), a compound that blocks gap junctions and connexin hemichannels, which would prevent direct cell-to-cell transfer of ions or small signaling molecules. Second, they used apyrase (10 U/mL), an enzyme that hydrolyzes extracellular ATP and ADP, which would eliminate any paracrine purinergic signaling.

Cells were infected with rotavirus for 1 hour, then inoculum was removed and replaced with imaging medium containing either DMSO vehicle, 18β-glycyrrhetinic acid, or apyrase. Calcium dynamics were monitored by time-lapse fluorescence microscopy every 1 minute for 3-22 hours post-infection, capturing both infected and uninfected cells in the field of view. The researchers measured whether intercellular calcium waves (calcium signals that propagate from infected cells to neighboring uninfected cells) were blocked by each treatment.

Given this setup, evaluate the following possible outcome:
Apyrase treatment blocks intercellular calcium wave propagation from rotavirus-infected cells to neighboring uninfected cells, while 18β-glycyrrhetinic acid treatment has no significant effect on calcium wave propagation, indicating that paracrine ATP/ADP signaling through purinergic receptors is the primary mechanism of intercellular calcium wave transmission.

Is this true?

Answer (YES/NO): YES